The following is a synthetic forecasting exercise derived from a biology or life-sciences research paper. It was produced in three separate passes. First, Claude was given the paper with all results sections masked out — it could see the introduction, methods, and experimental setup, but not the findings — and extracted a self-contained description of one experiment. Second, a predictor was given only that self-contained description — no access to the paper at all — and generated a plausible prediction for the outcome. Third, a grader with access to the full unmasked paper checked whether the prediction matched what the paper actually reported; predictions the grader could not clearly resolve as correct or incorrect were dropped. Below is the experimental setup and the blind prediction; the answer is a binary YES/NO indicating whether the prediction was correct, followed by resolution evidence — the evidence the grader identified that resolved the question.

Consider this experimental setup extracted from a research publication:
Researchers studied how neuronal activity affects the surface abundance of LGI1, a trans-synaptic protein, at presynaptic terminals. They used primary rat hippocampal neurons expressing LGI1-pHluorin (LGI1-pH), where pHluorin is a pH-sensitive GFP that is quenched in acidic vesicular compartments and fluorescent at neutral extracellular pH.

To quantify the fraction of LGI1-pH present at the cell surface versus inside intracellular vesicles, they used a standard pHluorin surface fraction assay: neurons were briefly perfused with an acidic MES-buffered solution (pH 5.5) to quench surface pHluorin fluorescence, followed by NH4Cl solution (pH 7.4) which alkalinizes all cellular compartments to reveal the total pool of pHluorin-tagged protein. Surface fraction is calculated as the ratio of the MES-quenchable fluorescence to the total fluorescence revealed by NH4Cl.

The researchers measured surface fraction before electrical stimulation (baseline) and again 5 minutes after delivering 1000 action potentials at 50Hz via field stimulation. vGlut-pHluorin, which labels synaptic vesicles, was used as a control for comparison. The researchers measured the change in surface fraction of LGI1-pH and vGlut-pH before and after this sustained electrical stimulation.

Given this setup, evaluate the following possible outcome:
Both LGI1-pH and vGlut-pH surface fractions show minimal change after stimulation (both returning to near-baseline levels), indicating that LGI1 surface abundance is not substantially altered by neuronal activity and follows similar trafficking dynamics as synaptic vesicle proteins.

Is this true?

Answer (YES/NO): NO